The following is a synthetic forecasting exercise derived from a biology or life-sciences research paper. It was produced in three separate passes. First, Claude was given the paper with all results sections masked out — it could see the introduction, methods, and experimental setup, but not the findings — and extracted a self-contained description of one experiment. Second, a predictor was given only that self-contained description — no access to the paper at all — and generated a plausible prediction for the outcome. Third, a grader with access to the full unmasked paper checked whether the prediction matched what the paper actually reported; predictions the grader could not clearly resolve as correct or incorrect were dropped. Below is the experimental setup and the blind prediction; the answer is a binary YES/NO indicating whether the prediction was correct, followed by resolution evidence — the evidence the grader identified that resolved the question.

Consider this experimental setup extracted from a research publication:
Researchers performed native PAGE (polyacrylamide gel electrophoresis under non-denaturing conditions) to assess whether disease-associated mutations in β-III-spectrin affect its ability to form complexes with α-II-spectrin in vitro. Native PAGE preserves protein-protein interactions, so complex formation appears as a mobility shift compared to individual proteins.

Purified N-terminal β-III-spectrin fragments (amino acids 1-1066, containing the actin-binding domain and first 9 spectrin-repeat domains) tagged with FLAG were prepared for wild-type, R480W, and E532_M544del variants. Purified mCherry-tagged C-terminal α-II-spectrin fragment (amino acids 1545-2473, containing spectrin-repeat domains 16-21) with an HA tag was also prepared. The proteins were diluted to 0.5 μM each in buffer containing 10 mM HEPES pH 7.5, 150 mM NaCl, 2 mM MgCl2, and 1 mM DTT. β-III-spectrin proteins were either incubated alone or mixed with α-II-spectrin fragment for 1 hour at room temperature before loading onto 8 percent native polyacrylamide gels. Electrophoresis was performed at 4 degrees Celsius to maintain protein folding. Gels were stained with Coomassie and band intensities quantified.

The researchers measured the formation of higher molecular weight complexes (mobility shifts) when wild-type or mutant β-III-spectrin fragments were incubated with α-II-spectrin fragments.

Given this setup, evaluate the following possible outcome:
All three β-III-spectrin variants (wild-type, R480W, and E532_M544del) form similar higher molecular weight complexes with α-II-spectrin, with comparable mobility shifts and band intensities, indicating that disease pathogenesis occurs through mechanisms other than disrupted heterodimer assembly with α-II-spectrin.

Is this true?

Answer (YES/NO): NO